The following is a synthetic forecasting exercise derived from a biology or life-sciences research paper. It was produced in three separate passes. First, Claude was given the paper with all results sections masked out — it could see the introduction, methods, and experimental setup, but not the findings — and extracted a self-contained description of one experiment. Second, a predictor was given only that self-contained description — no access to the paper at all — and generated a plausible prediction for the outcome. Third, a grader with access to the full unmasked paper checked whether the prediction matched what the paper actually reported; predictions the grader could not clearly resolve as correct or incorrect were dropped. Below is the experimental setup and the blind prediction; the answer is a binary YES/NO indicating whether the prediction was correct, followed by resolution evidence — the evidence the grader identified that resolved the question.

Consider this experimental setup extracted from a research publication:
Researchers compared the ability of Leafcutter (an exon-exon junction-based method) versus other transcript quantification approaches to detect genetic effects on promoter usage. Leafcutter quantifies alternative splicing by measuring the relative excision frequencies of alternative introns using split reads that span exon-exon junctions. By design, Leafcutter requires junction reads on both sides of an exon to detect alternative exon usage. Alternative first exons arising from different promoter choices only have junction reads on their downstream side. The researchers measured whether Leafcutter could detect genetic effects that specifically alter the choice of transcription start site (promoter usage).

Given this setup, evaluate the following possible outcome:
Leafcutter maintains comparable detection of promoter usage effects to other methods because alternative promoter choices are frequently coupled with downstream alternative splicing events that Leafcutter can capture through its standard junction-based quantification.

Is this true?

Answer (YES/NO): NO